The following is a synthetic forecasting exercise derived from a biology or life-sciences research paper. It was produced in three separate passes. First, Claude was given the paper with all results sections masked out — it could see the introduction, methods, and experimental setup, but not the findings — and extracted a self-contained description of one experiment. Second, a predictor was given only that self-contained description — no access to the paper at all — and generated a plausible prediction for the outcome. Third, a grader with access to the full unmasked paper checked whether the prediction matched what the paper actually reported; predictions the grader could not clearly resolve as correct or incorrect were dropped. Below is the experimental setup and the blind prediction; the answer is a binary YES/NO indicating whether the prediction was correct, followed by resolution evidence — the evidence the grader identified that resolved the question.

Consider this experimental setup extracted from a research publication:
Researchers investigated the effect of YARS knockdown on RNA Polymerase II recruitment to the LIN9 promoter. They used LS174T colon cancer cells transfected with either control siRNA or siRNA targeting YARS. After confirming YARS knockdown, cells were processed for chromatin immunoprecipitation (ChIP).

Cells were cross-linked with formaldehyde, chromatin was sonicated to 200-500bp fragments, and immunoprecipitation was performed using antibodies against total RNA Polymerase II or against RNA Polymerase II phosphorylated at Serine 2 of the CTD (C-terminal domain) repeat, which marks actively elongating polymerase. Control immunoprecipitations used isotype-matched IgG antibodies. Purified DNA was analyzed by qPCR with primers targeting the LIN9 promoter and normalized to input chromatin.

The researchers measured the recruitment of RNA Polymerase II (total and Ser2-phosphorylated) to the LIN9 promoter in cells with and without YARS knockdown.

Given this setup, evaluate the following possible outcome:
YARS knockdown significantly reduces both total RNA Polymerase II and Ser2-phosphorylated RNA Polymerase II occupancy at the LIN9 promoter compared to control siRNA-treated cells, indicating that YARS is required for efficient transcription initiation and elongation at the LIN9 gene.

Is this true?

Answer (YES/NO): YES